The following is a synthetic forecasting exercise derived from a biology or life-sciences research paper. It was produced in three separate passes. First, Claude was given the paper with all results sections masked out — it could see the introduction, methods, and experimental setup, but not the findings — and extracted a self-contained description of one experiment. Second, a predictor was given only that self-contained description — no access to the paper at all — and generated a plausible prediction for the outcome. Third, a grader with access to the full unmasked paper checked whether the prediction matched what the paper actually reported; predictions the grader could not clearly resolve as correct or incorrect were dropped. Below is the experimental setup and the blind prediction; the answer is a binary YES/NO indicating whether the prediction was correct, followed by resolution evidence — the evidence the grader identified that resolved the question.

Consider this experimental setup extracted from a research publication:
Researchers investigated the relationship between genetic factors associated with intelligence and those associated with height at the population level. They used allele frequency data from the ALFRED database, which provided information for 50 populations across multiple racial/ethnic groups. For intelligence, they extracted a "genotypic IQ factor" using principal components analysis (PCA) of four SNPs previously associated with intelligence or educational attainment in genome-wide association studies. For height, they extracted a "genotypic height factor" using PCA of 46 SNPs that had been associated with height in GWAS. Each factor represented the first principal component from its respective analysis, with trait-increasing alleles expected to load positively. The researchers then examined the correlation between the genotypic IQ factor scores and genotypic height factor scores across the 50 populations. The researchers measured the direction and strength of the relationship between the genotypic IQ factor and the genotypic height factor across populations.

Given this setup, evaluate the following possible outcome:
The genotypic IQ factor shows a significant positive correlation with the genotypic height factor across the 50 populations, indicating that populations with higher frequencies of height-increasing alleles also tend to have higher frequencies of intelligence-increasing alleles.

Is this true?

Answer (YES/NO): NO